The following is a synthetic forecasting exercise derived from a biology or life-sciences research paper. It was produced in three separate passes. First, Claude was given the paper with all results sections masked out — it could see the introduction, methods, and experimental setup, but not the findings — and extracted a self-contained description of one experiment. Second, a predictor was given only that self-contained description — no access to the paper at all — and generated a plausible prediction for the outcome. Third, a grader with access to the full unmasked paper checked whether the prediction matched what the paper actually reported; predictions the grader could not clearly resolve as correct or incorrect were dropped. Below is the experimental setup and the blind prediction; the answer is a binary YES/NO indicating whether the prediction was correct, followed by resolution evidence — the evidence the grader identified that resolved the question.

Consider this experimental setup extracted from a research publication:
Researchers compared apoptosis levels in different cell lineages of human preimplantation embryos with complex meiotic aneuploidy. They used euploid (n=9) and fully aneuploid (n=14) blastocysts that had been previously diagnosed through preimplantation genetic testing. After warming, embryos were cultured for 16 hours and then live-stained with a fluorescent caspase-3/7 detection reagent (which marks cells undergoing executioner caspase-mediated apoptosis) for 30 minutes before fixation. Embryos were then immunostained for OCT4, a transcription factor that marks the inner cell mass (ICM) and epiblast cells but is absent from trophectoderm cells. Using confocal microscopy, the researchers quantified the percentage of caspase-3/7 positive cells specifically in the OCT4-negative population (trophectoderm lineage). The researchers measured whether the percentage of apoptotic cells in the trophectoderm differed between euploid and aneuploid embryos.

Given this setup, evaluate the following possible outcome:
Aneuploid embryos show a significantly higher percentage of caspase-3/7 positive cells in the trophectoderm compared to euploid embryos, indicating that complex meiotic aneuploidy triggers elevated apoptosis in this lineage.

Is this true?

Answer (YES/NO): YES